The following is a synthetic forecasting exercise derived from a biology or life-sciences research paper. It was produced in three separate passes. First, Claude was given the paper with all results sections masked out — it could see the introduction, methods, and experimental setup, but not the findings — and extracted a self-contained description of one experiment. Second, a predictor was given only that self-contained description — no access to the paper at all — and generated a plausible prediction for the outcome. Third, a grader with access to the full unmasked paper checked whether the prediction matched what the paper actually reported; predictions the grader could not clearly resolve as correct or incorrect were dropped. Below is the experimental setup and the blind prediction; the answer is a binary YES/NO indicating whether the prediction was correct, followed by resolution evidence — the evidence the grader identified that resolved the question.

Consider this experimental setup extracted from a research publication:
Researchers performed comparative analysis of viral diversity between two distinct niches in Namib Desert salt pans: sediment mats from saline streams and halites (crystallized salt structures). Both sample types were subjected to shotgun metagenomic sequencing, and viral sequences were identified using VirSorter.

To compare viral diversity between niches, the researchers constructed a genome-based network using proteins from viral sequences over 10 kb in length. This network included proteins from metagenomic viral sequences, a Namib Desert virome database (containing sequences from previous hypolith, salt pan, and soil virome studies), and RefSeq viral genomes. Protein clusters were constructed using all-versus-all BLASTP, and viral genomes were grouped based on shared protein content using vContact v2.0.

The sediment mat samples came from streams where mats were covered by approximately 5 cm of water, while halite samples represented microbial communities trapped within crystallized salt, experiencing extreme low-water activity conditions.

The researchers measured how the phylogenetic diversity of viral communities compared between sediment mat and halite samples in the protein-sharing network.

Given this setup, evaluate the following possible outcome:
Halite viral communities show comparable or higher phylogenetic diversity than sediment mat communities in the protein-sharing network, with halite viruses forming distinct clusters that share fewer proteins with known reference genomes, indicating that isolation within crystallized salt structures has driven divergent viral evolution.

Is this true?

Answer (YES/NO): NO